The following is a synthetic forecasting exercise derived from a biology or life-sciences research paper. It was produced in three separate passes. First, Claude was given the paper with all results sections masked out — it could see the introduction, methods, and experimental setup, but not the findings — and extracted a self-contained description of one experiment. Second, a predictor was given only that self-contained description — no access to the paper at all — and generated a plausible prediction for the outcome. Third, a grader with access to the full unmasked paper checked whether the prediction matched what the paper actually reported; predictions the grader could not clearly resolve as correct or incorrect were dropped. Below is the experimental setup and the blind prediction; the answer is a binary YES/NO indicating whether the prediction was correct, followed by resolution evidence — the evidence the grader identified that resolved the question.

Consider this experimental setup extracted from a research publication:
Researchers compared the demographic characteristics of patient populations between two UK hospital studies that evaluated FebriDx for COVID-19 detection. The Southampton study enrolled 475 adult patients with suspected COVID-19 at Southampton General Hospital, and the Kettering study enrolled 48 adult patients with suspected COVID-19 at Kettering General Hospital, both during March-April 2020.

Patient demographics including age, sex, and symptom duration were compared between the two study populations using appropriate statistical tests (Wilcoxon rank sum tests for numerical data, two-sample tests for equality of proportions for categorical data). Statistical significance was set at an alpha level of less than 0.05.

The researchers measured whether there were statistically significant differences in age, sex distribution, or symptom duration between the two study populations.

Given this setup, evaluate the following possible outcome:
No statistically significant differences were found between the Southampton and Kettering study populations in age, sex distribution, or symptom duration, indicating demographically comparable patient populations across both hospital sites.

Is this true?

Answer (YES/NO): YES